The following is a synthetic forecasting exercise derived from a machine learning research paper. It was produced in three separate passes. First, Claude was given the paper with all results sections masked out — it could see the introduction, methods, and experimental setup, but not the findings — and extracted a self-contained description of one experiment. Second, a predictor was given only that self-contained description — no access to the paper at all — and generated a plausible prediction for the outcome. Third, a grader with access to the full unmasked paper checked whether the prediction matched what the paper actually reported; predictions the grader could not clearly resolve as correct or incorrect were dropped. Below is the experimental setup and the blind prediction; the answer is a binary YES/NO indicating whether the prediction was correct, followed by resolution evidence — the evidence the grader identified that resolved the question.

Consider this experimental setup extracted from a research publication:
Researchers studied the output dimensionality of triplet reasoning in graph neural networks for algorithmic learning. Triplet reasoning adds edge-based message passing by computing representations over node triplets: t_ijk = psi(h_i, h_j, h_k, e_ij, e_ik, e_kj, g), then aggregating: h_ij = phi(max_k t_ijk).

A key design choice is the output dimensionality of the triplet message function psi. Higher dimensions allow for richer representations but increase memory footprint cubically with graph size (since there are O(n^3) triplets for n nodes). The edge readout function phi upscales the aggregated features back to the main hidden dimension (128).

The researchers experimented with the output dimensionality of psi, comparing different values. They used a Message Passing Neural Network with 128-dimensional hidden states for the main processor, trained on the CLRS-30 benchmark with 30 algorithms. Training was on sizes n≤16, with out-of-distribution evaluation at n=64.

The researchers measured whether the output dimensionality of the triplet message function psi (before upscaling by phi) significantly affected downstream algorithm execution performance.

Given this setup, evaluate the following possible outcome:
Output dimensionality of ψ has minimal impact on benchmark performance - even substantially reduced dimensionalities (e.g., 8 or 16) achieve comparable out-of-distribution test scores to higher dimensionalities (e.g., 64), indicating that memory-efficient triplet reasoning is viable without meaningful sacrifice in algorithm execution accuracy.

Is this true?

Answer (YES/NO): YES